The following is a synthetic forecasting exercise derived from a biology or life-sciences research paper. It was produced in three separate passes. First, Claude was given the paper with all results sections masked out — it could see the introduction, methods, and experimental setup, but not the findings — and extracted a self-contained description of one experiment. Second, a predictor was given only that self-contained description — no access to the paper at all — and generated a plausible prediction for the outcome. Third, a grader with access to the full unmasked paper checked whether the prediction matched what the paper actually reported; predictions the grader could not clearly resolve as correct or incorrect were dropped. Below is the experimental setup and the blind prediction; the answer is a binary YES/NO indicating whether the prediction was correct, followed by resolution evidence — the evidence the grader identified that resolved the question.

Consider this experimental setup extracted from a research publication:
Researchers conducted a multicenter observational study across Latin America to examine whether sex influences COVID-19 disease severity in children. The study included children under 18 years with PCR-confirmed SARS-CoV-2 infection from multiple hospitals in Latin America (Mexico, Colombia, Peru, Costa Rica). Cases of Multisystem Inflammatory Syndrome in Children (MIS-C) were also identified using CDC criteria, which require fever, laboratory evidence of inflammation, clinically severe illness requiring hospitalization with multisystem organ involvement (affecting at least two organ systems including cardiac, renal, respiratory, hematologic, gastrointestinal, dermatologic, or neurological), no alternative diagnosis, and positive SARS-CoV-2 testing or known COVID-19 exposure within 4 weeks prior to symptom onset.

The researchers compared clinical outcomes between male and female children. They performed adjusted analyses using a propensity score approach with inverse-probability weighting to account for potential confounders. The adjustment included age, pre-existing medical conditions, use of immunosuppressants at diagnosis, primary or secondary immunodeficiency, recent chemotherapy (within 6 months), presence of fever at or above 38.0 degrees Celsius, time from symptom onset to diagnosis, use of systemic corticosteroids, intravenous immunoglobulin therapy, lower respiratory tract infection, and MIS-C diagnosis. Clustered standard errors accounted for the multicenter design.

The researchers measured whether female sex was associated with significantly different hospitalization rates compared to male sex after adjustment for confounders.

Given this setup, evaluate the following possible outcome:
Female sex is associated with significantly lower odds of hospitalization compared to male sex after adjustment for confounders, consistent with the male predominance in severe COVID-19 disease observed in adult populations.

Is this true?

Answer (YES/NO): YES